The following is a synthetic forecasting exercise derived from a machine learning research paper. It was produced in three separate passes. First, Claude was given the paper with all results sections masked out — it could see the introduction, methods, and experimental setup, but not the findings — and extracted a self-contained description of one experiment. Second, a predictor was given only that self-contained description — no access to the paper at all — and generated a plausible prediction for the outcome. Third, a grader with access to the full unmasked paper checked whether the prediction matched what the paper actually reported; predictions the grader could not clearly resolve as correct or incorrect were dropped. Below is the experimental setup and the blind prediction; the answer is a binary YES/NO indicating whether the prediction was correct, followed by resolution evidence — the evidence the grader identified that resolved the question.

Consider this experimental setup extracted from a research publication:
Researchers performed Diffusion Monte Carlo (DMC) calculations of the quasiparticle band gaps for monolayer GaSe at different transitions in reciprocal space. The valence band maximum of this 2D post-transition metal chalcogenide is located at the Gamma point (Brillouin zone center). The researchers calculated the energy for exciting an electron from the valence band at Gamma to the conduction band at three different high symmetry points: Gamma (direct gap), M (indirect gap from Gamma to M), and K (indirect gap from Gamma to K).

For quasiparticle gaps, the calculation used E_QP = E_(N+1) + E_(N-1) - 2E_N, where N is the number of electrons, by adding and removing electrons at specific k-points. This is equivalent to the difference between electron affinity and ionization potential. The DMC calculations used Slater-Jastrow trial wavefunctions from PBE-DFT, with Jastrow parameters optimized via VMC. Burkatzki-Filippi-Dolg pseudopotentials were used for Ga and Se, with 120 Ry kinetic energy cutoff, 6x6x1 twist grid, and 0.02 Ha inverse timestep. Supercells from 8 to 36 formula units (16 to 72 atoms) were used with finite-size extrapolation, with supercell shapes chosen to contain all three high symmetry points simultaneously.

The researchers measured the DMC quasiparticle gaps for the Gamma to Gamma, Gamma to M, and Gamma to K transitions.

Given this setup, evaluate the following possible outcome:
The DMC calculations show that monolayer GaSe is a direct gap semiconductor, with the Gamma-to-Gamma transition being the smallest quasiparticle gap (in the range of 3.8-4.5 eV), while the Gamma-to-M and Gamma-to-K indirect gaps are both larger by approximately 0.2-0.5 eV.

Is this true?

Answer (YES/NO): NO